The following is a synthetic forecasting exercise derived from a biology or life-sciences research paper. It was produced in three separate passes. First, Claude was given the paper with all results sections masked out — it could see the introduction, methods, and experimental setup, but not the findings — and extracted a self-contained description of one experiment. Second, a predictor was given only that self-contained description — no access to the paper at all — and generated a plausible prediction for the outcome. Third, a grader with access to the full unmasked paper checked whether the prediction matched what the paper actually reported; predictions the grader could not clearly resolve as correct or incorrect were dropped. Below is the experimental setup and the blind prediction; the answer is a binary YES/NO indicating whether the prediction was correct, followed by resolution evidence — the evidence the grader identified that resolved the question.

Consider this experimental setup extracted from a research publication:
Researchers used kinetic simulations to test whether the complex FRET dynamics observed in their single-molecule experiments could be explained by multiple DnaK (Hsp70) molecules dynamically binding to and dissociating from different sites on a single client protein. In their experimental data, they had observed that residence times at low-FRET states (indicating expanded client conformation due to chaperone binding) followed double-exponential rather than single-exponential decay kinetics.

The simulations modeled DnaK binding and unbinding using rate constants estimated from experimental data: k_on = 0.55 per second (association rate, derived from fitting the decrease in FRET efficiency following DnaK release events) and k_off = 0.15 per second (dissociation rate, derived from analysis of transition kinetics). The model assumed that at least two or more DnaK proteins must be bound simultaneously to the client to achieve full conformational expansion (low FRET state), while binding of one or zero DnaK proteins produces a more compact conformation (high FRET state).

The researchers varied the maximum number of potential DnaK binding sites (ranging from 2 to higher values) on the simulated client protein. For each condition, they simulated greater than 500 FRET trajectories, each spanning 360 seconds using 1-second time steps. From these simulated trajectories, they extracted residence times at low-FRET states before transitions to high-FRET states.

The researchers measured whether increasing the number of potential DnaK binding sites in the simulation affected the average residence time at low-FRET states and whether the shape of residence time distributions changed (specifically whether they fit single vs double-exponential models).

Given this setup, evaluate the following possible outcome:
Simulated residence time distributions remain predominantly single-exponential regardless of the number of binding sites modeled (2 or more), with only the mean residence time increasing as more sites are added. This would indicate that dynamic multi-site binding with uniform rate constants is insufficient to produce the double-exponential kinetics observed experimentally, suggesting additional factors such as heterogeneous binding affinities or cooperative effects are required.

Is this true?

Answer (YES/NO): NO